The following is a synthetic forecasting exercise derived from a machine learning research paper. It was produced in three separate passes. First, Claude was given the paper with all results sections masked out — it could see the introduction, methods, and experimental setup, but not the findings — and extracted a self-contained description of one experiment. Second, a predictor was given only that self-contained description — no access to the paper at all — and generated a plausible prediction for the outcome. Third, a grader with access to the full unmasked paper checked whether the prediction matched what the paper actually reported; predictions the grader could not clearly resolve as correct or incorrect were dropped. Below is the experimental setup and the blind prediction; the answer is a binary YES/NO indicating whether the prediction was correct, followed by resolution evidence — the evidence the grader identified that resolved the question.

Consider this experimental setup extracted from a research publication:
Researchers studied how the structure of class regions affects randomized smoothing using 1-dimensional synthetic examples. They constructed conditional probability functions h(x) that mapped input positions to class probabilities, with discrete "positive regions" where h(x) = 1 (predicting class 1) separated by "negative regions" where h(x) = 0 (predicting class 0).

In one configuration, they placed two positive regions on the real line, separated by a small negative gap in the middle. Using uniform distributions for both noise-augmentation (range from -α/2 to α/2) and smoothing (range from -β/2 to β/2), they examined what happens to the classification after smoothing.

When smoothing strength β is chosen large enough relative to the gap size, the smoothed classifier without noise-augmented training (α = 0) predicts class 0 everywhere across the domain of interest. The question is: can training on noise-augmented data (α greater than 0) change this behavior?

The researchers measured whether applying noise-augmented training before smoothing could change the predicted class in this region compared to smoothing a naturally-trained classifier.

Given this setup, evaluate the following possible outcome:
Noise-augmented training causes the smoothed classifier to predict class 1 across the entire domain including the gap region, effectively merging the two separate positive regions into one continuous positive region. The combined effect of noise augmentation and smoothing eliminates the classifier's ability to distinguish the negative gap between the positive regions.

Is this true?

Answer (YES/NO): YES